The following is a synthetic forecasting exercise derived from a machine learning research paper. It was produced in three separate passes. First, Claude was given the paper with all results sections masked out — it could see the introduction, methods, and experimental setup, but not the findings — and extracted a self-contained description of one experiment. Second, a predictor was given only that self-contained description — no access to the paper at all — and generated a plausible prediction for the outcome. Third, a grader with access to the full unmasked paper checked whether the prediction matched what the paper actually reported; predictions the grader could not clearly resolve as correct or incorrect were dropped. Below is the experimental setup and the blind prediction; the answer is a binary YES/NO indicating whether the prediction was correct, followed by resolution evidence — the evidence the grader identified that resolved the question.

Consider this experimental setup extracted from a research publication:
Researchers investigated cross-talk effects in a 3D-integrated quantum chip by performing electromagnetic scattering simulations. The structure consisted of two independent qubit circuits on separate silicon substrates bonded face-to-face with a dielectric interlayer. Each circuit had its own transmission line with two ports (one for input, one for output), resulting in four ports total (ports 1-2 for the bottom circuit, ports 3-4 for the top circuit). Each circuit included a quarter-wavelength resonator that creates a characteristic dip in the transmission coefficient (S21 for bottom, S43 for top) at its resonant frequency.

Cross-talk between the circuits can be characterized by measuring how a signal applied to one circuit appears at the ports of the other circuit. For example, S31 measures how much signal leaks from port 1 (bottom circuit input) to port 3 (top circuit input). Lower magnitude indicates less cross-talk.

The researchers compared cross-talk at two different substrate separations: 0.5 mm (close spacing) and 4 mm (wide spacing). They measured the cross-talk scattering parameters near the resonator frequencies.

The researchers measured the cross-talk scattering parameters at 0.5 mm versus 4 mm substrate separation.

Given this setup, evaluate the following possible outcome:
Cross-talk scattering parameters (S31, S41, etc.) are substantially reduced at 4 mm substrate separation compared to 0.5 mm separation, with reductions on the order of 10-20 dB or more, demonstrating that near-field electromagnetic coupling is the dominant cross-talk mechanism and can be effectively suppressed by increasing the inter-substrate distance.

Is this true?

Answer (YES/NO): NO